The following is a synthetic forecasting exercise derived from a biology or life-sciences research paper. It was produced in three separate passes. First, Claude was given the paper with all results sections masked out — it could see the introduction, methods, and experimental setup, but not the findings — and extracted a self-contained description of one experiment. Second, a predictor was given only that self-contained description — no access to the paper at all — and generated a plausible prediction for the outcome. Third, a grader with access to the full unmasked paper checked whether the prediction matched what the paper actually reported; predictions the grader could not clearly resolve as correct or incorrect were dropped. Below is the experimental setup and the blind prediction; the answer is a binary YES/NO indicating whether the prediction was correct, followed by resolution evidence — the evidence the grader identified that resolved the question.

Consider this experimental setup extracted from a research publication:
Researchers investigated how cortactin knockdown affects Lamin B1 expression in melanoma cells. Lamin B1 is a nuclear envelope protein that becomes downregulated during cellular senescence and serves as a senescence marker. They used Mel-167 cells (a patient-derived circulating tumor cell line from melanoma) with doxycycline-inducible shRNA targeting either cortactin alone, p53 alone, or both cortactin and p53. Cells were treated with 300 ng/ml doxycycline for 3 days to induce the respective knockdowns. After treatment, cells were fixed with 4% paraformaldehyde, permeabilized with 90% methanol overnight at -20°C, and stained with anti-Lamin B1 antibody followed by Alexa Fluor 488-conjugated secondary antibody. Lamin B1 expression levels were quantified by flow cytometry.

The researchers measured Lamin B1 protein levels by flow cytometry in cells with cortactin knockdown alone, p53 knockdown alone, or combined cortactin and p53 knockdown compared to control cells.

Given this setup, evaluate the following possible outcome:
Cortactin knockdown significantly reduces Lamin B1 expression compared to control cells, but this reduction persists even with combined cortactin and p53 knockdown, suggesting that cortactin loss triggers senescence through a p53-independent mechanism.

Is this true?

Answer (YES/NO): NO